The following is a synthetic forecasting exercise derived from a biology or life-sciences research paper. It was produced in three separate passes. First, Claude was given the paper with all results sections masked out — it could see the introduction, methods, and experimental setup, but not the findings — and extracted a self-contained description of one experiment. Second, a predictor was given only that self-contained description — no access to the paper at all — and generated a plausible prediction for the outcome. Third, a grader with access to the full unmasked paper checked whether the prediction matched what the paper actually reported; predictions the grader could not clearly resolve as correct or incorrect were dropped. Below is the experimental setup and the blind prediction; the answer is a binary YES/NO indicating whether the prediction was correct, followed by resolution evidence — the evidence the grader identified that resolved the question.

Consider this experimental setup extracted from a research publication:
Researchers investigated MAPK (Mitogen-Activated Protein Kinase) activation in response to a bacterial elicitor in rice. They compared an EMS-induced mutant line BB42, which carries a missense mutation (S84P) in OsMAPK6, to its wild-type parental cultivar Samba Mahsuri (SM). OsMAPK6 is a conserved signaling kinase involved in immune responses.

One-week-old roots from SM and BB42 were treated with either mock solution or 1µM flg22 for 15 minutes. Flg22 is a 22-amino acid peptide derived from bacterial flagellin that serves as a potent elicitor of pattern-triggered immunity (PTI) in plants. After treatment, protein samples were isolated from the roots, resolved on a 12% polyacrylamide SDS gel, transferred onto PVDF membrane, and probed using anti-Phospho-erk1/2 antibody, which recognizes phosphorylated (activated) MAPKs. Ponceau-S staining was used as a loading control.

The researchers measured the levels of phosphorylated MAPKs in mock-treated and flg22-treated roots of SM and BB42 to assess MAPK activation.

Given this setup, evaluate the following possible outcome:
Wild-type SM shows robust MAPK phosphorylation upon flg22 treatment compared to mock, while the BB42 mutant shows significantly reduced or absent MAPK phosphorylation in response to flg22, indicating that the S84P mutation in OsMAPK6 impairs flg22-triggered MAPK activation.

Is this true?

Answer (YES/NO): NO